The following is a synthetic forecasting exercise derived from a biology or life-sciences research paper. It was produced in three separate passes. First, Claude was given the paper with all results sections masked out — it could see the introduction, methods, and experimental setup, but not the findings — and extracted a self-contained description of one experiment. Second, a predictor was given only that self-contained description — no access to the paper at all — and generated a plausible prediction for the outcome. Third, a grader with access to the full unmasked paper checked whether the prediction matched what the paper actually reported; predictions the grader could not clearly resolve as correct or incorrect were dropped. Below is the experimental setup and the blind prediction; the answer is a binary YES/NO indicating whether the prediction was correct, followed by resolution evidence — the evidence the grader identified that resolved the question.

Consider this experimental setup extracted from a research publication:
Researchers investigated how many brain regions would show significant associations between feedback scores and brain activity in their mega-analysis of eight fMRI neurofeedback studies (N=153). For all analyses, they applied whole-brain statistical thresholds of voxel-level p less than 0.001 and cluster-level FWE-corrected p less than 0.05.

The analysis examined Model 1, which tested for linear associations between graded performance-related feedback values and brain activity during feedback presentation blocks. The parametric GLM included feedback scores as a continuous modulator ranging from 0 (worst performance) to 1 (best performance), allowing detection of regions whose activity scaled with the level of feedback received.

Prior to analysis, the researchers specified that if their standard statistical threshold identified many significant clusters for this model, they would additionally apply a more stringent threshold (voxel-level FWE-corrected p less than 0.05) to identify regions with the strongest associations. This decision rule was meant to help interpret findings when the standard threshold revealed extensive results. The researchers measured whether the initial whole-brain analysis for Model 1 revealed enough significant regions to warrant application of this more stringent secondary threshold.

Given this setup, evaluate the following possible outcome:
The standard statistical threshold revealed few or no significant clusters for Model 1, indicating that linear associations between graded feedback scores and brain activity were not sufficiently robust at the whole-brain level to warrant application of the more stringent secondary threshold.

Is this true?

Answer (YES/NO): NO